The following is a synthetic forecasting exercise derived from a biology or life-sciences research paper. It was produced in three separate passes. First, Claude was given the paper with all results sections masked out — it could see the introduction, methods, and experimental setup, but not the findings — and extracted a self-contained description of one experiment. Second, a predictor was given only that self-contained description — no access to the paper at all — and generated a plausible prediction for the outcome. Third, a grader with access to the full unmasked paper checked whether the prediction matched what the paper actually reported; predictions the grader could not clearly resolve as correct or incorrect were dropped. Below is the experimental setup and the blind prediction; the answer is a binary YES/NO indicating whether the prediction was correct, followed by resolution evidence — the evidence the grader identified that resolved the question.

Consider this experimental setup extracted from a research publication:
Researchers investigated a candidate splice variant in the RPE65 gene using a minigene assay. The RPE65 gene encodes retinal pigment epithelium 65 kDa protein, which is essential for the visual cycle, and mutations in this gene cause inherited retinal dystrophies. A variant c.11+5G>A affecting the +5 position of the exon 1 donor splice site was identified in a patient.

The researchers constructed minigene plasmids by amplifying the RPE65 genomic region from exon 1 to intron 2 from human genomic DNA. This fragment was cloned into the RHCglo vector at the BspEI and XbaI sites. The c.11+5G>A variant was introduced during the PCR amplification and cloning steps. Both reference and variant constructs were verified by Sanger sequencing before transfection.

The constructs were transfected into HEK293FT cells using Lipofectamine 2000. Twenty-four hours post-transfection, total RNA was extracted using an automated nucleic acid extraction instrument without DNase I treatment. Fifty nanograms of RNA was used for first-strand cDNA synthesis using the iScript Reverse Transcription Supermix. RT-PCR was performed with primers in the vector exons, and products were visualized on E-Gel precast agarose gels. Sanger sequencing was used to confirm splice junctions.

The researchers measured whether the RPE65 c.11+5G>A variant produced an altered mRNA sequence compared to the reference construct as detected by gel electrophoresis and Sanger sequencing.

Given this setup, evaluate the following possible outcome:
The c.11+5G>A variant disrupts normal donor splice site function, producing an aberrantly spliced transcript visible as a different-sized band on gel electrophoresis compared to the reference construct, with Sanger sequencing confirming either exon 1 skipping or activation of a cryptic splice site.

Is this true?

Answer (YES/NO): NO